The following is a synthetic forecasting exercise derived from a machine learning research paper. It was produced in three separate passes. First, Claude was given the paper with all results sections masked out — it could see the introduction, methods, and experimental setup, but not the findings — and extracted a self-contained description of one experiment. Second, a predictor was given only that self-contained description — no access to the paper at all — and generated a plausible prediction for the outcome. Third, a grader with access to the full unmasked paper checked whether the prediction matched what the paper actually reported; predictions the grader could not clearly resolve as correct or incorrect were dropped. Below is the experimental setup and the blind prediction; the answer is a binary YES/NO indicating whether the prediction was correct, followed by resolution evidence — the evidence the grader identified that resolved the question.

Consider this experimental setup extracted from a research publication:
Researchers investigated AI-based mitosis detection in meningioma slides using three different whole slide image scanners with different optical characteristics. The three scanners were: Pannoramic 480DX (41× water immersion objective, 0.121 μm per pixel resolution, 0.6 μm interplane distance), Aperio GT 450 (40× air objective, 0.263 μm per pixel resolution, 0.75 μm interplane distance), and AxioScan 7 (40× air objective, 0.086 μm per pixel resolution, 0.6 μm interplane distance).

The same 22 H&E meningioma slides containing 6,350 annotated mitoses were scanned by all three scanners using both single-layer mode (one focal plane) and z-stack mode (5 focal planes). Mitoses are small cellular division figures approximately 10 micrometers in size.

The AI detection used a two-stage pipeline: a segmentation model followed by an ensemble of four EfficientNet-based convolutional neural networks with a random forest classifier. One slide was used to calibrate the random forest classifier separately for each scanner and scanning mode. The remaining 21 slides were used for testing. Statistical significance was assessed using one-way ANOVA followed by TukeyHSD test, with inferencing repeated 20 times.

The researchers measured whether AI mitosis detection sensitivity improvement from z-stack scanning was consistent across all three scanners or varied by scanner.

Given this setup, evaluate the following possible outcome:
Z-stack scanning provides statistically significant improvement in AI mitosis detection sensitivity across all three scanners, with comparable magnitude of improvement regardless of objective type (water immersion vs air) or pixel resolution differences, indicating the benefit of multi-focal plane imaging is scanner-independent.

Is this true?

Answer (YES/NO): NO